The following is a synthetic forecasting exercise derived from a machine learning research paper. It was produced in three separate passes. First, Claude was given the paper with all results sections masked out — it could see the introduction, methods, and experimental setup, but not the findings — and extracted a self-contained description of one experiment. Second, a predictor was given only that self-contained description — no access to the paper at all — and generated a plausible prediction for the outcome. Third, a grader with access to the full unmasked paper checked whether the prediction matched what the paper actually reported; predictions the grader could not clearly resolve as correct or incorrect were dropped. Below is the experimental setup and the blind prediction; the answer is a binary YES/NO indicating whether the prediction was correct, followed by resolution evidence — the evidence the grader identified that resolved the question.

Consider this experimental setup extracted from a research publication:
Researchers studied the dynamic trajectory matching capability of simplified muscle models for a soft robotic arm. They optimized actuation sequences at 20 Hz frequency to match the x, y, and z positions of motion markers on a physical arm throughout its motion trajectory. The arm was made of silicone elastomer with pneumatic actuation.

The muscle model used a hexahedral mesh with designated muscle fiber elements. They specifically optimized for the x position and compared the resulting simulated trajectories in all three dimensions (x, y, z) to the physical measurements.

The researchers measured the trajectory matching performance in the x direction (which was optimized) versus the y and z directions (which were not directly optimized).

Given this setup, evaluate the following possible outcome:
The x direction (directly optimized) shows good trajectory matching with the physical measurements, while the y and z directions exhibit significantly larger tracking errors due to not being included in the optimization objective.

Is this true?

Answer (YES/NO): NO